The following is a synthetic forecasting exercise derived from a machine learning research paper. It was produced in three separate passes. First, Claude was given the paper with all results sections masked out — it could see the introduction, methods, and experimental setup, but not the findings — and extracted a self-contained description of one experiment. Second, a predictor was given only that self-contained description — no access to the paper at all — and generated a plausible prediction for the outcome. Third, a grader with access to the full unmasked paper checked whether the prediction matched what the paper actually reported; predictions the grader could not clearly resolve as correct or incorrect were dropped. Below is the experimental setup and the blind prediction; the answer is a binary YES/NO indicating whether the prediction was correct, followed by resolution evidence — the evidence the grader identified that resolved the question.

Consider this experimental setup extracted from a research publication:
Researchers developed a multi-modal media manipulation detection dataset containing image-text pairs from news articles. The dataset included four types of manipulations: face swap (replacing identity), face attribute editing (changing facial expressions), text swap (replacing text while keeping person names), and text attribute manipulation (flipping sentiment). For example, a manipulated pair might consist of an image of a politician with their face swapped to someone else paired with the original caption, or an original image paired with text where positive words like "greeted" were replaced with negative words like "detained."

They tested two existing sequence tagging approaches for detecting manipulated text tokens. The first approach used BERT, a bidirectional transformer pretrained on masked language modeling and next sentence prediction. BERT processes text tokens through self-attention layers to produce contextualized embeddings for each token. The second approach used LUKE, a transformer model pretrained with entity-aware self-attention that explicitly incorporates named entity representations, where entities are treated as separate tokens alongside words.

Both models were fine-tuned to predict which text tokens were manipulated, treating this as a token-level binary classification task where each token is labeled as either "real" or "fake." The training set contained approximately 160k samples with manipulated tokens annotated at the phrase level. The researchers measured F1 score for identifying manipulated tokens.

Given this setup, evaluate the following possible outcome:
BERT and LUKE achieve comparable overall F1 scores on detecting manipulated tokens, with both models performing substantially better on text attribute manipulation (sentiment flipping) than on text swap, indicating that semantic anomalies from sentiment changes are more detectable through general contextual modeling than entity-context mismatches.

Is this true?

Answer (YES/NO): NO